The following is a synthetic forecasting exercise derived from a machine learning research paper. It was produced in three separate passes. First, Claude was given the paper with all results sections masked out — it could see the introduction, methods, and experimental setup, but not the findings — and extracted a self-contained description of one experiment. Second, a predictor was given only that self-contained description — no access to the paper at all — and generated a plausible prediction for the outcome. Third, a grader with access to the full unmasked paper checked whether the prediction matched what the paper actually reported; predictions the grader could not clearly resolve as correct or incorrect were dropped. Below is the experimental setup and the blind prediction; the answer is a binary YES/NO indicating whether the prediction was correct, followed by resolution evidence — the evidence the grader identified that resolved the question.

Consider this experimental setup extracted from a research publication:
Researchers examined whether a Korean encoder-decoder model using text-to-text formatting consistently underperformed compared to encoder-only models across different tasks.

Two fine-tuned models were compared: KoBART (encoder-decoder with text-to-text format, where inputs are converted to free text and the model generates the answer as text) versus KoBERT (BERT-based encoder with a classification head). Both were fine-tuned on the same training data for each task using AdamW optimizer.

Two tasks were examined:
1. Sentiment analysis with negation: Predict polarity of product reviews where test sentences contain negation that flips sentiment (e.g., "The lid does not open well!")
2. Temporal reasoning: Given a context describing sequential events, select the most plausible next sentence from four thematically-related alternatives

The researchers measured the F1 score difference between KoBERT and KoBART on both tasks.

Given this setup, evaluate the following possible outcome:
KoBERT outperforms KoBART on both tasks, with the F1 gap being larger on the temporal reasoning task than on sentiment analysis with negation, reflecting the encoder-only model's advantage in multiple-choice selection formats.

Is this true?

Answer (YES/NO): NO